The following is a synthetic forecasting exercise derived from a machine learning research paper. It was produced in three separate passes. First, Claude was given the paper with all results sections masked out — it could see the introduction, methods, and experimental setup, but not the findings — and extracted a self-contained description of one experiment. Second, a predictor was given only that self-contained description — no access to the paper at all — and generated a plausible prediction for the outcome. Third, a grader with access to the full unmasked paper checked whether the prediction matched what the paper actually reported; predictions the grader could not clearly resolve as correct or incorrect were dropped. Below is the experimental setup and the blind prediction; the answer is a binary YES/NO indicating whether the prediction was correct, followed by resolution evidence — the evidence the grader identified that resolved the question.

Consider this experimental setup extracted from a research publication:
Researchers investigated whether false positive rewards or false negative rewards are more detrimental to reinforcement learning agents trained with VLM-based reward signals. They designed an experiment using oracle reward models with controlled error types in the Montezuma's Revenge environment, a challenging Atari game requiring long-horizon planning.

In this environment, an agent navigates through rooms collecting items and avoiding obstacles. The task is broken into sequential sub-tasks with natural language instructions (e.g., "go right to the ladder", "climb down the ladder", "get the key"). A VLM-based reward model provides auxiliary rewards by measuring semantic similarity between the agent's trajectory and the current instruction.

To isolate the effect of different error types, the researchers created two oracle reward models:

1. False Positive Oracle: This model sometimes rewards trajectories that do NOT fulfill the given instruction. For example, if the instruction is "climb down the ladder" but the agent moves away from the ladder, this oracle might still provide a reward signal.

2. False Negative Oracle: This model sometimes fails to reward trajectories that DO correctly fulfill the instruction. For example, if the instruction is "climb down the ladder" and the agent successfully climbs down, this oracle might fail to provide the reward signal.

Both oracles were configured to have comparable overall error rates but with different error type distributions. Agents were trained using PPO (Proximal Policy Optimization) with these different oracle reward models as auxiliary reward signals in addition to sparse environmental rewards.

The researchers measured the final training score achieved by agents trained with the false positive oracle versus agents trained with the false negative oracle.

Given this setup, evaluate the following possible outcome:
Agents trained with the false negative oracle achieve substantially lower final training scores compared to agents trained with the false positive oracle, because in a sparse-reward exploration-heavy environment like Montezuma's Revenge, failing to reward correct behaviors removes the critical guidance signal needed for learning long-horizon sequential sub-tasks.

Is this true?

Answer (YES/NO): NO